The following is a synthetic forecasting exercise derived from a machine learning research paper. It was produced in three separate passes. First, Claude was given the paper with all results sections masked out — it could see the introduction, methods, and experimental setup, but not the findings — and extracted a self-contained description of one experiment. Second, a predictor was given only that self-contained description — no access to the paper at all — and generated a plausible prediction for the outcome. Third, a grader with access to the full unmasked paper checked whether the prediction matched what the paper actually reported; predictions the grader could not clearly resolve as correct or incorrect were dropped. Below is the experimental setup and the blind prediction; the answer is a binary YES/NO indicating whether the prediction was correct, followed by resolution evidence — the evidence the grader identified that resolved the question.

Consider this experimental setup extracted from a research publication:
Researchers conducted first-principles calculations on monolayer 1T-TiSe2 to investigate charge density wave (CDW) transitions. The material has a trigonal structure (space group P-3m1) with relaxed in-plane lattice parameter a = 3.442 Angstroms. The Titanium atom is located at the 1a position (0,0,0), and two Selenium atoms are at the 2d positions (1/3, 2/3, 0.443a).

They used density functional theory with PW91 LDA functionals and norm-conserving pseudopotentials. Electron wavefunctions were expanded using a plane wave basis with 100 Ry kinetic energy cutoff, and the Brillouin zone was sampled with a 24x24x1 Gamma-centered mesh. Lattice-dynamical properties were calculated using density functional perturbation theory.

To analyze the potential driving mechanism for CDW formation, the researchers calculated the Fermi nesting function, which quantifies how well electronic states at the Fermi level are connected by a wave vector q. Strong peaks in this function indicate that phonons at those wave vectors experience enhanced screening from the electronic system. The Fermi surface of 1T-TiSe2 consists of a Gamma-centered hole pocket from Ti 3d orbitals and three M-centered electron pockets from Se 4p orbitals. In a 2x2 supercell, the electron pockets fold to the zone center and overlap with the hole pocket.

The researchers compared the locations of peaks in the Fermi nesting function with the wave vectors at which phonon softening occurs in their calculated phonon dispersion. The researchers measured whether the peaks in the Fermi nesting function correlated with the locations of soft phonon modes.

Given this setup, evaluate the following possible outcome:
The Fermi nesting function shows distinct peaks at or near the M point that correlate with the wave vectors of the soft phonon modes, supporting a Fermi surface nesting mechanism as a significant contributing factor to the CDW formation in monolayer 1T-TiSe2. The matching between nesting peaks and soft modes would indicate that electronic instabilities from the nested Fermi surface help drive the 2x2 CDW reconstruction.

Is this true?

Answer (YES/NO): NO